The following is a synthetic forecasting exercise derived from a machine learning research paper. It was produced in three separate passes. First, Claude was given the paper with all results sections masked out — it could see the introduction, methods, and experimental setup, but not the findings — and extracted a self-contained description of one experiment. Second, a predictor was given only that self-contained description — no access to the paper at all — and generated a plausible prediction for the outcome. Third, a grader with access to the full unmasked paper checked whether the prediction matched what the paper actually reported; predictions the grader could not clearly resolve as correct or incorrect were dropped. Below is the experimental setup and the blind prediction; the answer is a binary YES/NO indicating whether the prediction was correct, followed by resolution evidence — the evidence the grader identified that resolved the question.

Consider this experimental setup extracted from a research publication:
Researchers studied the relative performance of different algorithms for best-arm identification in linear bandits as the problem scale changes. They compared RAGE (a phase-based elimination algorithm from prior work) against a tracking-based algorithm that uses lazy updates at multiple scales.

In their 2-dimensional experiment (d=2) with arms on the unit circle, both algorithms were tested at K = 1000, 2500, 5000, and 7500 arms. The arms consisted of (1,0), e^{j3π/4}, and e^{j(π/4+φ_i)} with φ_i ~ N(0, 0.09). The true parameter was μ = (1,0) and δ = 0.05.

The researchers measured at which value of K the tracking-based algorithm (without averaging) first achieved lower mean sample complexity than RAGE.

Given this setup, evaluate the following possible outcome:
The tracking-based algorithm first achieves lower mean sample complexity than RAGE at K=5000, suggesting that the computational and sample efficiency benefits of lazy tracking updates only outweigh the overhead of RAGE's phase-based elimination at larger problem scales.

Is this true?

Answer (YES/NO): NO